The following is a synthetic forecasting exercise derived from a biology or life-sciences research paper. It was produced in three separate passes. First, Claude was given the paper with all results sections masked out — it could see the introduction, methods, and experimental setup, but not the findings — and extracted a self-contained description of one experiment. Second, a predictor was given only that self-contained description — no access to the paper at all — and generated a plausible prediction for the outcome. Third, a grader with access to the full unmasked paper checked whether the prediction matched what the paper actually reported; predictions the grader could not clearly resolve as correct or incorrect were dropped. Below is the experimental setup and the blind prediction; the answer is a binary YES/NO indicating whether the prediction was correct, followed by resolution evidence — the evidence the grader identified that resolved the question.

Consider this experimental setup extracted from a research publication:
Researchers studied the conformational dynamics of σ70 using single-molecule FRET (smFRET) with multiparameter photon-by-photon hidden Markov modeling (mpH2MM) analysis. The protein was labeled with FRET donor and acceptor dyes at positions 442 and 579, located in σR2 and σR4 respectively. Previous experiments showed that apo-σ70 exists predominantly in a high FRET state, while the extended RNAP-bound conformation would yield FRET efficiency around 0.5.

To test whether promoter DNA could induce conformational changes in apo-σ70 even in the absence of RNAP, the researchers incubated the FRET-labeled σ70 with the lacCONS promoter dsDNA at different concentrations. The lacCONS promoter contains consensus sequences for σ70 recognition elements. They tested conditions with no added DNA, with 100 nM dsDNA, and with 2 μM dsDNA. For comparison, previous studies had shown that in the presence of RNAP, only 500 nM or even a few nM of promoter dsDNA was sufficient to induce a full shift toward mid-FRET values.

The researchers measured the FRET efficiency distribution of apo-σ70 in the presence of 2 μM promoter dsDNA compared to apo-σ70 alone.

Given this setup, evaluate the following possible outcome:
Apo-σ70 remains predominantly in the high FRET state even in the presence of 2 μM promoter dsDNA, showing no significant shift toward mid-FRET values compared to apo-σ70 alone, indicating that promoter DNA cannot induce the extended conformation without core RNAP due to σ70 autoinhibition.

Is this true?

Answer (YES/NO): NO